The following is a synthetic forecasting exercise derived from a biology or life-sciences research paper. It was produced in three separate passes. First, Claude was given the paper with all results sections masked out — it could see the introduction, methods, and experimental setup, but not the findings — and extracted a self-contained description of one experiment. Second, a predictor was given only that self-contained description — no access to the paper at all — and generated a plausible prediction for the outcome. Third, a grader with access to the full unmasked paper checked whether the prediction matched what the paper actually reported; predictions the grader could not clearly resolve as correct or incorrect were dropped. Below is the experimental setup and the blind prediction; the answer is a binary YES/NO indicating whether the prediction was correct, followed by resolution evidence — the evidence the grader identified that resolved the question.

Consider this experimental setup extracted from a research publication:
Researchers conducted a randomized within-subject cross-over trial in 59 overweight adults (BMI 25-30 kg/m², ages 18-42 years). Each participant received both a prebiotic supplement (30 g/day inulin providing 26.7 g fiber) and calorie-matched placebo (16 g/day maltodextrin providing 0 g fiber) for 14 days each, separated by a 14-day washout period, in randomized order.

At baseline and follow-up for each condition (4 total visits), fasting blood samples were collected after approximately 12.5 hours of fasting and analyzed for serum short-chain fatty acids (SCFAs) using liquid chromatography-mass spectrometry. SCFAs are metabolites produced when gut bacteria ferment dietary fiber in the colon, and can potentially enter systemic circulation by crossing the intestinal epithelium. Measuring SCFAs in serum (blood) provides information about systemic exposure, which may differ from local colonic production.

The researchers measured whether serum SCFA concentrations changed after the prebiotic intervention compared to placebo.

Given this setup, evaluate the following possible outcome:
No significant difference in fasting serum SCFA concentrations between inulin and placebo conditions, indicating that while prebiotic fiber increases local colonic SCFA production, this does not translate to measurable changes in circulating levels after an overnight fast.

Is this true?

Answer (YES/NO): YES